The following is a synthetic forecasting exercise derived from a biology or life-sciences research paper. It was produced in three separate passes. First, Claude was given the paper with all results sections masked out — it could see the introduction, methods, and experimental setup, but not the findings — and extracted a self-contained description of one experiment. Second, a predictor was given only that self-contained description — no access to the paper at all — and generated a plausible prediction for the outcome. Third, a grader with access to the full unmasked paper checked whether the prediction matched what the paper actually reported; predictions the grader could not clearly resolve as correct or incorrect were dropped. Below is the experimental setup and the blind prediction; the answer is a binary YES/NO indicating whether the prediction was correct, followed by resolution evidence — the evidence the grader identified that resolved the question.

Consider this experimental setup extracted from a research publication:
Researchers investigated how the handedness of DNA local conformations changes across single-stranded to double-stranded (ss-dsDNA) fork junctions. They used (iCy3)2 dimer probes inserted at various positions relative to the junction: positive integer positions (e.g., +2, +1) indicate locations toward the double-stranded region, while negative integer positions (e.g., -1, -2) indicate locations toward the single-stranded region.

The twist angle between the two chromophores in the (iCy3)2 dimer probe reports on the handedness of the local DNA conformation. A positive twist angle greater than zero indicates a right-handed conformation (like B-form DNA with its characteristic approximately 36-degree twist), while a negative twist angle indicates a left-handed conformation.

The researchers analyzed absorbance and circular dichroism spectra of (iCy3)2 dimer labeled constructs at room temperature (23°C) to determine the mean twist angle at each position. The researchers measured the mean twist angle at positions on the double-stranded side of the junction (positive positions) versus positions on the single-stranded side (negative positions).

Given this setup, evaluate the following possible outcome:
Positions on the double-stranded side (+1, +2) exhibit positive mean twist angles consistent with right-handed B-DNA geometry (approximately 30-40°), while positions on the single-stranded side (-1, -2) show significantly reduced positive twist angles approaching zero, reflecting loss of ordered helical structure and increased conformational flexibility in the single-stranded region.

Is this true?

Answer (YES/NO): NO